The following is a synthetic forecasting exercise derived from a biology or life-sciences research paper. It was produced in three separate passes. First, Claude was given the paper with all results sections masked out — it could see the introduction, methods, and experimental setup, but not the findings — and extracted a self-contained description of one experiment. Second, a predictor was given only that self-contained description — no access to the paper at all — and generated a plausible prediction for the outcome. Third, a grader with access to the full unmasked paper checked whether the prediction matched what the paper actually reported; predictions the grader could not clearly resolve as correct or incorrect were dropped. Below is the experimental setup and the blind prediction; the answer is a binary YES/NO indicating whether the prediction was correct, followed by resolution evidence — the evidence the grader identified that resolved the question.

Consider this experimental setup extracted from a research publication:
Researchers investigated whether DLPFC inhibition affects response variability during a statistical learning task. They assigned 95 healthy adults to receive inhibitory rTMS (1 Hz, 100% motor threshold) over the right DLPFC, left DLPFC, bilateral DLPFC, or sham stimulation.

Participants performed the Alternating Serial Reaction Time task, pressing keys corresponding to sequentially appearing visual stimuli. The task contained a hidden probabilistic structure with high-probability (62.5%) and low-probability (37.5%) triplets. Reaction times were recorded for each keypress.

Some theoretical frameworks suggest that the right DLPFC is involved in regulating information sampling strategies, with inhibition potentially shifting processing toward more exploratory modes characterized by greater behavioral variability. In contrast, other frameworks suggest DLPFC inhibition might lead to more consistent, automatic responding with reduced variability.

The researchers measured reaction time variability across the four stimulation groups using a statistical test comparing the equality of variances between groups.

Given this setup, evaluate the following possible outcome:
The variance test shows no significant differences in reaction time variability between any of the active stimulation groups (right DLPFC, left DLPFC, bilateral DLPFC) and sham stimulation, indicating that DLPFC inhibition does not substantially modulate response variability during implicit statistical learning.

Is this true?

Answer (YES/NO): NO